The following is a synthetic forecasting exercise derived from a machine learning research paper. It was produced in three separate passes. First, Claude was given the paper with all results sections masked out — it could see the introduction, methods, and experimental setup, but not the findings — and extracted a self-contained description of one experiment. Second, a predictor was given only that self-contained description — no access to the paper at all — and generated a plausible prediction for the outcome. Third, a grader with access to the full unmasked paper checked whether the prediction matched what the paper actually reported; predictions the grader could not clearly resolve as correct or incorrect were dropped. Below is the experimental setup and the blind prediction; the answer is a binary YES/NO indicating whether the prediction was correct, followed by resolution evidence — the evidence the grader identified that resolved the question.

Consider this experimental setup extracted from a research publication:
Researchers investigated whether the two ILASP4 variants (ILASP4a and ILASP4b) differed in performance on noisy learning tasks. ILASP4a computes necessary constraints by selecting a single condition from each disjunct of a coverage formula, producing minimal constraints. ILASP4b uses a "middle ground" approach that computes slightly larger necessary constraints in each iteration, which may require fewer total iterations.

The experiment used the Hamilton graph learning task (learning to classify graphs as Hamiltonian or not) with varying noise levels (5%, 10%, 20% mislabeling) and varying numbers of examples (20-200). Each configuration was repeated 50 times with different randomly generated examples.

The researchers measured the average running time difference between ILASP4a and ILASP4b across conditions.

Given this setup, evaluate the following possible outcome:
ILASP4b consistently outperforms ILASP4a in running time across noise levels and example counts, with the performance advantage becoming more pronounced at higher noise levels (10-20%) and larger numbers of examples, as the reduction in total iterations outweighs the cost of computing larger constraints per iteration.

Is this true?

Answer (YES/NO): NO